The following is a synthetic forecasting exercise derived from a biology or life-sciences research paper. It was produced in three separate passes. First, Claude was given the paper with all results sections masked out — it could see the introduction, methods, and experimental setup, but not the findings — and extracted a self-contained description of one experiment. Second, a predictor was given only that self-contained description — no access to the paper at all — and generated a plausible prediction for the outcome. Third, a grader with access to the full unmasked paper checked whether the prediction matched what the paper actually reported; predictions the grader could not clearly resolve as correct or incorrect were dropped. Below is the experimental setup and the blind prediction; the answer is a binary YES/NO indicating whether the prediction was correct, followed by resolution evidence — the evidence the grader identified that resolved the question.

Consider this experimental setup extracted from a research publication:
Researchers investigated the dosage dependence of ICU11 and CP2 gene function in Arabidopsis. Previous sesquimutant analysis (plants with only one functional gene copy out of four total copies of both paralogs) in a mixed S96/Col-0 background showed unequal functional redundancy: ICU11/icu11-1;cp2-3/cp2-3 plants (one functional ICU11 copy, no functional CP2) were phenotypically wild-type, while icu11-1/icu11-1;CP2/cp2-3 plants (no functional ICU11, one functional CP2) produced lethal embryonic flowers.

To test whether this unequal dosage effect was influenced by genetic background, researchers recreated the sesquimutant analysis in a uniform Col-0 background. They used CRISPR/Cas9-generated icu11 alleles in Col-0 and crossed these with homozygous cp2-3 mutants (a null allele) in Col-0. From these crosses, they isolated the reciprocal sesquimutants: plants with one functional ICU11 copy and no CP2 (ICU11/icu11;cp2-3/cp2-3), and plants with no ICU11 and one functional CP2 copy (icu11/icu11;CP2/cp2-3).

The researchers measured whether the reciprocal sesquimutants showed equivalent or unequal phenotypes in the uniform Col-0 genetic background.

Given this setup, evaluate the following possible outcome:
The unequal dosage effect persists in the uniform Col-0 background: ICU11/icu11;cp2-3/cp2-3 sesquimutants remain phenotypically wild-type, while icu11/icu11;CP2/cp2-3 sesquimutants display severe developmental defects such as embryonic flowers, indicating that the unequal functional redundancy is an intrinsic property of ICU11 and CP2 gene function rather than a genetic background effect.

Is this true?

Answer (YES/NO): YES